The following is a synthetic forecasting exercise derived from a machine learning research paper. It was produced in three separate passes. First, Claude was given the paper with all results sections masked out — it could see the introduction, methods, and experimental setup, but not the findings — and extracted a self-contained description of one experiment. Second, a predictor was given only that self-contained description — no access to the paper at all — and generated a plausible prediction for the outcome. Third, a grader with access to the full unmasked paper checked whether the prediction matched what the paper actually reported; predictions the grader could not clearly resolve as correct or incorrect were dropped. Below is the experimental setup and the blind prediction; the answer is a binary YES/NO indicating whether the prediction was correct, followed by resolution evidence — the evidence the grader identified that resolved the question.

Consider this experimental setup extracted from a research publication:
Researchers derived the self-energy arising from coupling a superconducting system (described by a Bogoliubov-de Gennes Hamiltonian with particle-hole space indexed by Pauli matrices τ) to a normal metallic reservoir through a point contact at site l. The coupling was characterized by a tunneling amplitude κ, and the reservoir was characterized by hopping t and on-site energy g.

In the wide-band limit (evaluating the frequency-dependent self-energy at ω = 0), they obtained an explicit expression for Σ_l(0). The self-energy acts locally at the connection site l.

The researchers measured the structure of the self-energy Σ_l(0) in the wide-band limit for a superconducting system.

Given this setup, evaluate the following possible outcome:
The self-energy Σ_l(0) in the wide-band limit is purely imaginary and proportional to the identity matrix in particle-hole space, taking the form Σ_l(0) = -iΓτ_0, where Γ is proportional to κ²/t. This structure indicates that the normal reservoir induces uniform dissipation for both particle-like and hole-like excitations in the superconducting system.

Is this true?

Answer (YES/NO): NO